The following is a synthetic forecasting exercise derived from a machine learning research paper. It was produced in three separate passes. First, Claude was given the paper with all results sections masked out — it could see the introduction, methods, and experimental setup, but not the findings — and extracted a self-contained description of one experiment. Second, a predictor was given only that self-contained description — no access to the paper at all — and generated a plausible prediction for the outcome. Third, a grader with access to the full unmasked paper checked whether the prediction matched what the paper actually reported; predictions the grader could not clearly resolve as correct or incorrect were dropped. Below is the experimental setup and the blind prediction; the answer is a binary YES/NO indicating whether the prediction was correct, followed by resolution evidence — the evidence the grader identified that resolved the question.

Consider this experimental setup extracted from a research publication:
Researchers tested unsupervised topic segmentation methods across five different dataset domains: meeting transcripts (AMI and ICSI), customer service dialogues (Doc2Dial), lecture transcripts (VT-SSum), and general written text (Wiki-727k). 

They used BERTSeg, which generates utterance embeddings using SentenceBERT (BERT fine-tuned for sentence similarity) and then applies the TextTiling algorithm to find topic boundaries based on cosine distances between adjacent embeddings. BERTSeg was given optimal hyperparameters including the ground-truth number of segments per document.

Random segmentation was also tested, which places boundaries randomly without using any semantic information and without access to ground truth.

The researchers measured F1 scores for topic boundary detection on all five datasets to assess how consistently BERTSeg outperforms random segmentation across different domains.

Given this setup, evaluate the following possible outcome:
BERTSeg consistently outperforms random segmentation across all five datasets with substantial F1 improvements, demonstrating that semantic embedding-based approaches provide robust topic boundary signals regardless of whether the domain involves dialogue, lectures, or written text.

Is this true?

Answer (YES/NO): NO